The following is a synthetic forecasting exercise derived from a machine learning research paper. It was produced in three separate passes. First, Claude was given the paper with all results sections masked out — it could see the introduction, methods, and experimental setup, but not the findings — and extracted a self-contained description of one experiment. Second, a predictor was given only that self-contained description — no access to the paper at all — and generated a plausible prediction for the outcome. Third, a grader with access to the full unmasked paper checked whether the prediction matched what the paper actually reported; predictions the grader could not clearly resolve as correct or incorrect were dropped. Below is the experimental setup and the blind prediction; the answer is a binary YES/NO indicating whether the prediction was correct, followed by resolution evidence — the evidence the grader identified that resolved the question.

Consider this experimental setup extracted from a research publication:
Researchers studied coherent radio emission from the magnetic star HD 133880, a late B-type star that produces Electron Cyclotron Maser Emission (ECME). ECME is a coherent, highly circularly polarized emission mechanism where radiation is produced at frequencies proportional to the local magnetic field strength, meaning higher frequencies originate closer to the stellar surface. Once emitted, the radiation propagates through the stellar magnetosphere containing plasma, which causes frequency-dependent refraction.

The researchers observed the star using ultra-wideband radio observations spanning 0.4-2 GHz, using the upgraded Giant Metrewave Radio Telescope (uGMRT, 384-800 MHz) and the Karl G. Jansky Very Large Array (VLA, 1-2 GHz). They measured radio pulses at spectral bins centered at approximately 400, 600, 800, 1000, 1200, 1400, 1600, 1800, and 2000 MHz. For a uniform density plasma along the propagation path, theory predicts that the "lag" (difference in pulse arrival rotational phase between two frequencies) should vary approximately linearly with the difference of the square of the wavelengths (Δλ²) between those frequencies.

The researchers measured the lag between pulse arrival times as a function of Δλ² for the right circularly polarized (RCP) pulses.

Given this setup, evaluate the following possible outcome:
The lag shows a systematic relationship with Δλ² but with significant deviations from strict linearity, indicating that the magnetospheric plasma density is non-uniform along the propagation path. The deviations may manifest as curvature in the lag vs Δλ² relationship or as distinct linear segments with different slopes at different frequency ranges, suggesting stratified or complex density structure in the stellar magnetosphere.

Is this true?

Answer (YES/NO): YES